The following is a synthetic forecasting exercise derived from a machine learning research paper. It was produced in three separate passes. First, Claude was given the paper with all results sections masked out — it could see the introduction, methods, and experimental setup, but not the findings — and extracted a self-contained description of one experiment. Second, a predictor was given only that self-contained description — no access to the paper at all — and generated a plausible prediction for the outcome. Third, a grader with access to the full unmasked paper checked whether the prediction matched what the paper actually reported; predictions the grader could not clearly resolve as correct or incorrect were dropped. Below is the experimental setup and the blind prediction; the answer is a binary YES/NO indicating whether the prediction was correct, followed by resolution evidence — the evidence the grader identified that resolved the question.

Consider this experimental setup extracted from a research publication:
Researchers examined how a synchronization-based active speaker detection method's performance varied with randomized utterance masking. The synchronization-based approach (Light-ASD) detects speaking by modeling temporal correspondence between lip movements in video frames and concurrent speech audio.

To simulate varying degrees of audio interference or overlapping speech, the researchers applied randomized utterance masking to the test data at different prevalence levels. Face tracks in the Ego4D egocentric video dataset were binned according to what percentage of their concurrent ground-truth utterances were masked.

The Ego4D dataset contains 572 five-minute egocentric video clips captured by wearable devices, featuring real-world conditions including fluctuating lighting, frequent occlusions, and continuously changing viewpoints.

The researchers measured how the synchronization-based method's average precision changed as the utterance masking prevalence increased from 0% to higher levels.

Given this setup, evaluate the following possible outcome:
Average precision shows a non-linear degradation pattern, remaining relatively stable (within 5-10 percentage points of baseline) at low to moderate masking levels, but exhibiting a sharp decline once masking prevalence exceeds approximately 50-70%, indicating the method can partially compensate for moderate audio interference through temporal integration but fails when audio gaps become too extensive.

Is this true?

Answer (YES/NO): NO